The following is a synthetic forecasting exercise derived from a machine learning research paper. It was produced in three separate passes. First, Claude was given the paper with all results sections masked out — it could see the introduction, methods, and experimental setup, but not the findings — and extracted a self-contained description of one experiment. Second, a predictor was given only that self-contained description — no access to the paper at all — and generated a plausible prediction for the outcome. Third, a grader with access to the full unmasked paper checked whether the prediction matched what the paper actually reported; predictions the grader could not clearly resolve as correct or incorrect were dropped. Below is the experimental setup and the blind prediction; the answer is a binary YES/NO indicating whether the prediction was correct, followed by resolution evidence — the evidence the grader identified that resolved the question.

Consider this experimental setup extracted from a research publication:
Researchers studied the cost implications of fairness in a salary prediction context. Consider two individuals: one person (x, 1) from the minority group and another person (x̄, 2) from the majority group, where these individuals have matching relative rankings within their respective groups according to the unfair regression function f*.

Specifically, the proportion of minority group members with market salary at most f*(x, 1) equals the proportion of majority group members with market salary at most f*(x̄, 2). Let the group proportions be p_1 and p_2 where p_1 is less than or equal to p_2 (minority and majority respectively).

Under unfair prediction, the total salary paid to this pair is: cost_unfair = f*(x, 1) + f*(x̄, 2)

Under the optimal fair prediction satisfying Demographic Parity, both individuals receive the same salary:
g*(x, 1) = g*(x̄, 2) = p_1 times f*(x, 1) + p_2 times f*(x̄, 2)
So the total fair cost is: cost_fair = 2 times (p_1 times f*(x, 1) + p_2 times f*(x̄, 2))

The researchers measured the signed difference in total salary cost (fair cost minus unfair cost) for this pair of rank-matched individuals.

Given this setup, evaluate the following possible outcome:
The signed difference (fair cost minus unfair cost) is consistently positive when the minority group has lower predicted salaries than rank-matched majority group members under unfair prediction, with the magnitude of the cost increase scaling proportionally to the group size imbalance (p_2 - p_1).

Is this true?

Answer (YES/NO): YES